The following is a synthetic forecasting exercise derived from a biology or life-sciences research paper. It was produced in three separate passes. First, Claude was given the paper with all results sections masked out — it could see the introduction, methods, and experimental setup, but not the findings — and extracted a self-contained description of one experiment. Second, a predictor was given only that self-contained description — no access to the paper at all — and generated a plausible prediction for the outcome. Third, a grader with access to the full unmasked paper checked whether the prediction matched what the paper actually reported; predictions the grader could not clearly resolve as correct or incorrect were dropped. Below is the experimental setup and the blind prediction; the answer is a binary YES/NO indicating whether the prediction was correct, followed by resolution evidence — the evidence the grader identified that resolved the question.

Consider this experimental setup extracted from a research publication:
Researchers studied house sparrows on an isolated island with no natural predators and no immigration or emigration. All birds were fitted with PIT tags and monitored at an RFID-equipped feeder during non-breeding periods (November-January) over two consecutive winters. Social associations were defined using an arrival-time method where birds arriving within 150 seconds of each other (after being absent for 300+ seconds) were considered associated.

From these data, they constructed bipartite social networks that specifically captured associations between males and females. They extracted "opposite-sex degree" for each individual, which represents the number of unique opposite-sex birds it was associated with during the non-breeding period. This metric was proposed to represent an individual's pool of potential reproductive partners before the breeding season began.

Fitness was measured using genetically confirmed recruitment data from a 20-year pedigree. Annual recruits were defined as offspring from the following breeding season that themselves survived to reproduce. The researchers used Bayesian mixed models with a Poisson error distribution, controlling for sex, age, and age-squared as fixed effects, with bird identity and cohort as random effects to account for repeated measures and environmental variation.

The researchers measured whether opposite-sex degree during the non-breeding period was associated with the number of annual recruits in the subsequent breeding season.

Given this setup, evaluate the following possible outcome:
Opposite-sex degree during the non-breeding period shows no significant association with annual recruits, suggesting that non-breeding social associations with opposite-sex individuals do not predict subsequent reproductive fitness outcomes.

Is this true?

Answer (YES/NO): NO